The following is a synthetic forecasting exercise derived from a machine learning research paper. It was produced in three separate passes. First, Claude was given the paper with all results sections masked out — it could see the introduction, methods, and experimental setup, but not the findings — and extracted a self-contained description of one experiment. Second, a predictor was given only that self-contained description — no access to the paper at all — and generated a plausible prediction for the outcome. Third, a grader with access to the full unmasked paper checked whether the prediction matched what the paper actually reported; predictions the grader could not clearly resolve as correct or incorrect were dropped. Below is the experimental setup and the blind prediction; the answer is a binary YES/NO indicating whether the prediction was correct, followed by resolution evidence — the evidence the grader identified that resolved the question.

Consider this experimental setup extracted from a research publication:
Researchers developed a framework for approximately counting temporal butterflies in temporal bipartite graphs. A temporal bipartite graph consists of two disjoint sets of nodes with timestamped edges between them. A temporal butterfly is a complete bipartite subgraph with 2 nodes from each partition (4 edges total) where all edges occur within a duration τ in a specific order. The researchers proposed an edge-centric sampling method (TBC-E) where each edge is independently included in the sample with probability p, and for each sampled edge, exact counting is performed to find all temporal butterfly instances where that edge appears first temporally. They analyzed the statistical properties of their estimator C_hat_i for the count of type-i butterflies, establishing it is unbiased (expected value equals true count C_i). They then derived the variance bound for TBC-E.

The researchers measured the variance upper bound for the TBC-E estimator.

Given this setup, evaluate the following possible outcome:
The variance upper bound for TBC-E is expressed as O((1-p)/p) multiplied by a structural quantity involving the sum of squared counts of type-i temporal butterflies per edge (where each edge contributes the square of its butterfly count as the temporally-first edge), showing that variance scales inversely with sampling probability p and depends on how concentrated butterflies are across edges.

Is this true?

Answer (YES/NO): NO